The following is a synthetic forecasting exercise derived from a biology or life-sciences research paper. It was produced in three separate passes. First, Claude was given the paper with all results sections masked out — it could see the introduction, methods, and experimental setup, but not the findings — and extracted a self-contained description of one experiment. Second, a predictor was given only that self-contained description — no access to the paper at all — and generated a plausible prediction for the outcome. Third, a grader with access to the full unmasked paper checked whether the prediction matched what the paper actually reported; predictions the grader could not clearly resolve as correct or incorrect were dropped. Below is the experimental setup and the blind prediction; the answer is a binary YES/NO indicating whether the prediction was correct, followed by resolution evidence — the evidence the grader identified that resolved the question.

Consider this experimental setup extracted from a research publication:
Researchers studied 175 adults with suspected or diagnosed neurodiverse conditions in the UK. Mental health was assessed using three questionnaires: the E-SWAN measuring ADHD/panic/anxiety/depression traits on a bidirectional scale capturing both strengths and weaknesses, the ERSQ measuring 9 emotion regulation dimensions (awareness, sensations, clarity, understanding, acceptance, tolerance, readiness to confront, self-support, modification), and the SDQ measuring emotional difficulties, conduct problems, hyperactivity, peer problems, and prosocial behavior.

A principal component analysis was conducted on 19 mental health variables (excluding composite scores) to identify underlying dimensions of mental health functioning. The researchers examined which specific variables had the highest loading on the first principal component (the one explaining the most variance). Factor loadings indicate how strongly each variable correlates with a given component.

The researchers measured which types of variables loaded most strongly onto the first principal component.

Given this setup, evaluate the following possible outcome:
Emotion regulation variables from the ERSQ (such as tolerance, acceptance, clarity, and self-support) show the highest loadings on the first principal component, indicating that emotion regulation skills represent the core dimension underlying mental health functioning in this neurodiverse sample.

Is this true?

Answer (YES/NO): NO